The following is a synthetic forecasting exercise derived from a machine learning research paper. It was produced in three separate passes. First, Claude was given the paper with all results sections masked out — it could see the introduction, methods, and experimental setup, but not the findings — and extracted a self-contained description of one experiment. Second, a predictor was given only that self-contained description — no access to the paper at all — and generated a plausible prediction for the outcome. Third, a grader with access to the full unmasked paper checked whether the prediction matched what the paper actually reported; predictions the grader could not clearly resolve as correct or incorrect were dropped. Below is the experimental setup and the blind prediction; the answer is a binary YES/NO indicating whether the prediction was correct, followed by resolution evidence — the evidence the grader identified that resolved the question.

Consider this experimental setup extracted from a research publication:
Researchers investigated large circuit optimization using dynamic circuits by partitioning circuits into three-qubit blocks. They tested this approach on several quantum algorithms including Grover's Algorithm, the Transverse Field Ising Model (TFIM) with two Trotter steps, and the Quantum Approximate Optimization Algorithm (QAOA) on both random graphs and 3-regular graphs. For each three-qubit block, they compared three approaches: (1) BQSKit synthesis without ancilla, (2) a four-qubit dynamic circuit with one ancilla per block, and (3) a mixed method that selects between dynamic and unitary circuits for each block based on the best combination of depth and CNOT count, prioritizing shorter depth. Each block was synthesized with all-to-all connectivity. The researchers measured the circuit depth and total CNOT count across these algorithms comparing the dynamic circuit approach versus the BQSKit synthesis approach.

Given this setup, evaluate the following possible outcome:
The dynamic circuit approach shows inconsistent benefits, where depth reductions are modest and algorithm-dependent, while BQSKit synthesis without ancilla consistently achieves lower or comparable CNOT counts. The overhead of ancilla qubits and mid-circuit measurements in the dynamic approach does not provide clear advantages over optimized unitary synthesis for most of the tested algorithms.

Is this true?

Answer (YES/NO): NO